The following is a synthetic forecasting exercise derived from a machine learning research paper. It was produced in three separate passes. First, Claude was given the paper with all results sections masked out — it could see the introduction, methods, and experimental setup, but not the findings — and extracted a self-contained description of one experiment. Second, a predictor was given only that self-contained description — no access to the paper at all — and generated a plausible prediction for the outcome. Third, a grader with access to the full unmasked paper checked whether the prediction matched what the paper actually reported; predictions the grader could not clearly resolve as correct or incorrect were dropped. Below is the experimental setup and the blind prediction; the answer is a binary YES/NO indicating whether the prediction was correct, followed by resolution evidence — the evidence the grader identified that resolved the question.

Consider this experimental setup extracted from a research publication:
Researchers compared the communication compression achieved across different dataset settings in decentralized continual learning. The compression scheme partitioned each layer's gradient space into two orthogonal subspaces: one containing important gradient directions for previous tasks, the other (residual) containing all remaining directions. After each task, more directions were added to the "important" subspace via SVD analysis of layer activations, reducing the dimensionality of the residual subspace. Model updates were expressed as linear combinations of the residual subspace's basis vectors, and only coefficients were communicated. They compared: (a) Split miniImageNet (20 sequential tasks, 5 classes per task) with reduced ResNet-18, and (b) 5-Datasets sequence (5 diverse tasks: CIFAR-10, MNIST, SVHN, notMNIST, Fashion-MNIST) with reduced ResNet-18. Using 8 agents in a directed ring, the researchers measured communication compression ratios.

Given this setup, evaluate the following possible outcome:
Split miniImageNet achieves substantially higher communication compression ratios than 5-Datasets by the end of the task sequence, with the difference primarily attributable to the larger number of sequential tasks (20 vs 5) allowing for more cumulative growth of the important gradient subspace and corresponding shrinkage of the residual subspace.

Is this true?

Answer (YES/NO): NO